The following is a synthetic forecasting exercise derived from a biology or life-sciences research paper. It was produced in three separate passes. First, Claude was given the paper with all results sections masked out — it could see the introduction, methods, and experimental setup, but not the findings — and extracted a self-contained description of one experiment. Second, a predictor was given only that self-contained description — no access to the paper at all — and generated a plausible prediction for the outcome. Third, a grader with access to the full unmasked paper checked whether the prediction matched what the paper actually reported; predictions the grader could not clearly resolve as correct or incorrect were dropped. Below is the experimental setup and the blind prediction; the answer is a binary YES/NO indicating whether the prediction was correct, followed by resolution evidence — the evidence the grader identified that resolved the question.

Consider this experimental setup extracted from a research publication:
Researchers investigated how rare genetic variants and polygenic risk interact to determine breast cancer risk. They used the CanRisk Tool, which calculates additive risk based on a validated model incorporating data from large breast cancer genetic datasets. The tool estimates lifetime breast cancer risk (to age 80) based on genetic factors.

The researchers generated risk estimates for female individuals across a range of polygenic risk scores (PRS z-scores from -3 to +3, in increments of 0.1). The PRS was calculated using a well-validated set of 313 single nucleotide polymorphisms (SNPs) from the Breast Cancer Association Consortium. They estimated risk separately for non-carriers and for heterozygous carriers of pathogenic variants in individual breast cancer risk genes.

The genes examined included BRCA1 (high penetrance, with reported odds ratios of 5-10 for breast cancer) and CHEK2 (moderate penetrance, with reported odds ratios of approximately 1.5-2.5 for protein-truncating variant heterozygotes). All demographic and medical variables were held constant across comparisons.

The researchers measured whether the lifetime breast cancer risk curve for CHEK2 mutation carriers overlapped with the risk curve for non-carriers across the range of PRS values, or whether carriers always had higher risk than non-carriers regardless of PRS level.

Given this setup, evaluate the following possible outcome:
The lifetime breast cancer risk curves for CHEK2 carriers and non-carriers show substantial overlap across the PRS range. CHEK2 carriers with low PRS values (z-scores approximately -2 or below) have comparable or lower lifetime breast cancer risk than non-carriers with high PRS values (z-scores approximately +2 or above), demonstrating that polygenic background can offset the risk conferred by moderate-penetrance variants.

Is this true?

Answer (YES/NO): YES